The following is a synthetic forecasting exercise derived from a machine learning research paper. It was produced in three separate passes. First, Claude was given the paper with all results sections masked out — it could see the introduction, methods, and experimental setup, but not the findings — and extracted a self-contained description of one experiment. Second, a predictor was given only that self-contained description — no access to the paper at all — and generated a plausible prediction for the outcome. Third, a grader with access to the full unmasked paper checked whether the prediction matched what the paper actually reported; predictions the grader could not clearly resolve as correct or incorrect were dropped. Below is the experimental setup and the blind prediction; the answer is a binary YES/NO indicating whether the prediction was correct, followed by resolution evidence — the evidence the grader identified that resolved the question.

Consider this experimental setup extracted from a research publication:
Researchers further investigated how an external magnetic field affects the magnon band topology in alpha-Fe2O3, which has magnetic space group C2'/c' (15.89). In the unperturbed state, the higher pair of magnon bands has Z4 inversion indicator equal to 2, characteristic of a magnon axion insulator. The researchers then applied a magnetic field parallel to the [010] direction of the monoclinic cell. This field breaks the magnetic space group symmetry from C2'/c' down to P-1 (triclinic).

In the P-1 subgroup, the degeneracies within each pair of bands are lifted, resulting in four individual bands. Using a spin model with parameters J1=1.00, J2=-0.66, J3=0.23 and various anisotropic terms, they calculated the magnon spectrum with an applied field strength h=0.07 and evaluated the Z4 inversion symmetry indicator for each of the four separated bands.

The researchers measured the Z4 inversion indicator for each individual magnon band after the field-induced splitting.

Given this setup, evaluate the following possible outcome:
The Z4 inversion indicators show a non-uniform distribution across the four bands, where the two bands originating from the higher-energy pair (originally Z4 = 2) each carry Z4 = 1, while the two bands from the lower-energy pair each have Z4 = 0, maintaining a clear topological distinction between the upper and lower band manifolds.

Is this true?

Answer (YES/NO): NO